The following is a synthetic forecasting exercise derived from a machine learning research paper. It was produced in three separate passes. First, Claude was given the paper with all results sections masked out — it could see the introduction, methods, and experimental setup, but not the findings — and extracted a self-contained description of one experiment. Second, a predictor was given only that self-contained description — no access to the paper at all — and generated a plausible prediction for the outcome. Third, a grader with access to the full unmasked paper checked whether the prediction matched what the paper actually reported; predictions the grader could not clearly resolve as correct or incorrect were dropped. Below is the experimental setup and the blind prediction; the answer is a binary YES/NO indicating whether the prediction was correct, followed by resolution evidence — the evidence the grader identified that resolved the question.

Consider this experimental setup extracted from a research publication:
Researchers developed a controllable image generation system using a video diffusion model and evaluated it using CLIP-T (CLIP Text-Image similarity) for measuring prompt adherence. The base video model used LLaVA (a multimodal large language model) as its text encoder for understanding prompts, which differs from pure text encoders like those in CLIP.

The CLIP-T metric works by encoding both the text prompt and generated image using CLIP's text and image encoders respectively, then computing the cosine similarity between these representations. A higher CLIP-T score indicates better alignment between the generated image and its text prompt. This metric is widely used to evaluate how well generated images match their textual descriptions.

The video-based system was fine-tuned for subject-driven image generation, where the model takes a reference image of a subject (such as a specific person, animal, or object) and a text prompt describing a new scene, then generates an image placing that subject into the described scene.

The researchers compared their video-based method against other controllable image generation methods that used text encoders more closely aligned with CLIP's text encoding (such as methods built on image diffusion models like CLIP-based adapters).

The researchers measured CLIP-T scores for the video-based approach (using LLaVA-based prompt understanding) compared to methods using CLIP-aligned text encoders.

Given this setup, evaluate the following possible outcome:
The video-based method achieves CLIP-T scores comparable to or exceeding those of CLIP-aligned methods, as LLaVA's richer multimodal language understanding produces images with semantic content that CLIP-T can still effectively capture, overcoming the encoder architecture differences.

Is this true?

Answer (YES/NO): NO